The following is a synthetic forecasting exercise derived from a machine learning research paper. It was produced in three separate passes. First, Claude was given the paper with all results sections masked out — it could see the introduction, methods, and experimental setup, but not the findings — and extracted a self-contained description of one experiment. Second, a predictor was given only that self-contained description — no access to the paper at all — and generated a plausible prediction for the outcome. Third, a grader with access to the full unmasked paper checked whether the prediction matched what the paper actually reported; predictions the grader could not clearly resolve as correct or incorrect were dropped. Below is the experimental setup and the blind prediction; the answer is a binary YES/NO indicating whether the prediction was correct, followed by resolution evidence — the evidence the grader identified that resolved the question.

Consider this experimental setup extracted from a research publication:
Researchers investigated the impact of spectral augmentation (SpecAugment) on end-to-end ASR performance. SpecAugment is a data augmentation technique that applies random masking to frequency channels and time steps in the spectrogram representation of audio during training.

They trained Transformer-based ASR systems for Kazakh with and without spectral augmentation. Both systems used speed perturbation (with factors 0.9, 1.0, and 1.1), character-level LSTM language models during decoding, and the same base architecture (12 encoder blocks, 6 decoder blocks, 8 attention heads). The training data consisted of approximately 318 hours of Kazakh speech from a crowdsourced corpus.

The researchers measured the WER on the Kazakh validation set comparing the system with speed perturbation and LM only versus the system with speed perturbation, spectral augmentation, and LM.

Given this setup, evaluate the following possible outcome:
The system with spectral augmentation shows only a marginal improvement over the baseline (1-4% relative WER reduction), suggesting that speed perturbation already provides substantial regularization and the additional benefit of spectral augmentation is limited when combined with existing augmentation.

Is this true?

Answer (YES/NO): NO